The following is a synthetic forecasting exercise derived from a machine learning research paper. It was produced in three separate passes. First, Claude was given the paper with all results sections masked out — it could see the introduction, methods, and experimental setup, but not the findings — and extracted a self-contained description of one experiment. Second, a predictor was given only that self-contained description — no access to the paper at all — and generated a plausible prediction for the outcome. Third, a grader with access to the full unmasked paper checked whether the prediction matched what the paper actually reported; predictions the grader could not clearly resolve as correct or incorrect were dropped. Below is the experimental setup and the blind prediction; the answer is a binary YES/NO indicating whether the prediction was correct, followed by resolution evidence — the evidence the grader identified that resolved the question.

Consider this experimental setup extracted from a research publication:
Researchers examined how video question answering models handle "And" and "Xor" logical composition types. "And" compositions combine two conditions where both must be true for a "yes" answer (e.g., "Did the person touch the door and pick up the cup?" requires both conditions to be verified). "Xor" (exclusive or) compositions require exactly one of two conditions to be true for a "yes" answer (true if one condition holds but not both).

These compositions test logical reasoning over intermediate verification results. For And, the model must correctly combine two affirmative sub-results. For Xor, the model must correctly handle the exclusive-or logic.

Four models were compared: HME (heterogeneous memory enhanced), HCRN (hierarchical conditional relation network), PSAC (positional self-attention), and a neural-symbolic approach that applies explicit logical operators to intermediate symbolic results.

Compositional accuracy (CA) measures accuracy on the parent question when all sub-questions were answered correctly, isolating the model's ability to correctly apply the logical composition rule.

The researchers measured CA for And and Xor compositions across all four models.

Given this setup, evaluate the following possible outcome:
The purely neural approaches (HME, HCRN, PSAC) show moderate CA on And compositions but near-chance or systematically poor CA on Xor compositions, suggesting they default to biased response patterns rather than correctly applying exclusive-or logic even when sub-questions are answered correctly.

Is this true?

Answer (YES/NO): NO